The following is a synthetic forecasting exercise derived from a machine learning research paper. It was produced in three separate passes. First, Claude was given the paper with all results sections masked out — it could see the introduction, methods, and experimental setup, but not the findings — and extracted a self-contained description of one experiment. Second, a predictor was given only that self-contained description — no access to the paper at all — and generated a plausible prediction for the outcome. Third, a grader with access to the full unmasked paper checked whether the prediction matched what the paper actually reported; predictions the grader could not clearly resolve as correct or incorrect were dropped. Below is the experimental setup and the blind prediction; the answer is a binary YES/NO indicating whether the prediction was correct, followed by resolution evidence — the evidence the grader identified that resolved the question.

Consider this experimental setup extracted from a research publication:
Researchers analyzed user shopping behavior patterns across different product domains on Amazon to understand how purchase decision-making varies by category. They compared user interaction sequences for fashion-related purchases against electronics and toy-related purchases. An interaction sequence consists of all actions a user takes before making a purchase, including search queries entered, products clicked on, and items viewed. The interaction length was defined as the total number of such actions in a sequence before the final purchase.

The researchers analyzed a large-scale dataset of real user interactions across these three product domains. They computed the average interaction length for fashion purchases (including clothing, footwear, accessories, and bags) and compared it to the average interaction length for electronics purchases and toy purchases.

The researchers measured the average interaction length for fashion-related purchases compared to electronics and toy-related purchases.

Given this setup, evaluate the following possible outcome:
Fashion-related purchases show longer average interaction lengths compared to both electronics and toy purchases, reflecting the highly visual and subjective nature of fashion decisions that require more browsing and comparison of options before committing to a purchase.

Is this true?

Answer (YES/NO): YES